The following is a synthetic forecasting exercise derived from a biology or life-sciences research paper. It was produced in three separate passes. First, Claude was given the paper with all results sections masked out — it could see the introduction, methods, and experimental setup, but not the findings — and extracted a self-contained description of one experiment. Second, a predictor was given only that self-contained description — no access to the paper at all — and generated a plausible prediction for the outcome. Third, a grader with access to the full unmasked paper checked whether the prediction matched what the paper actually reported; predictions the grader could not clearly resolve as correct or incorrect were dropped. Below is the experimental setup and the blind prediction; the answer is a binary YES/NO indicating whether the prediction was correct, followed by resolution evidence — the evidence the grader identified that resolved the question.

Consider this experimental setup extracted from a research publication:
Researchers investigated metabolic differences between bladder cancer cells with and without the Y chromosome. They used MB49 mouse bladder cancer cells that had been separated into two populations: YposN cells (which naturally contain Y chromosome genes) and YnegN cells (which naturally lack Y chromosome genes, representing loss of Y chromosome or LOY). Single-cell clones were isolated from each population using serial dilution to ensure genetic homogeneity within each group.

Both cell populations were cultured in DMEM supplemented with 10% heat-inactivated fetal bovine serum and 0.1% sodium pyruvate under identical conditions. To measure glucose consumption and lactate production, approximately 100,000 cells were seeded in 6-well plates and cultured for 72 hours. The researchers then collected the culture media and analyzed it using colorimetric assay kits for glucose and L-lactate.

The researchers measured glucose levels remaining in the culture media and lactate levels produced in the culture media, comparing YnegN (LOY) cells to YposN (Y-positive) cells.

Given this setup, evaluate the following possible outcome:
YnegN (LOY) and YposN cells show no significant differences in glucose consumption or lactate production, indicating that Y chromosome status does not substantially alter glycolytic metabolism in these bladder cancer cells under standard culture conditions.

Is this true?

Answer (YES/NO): NO